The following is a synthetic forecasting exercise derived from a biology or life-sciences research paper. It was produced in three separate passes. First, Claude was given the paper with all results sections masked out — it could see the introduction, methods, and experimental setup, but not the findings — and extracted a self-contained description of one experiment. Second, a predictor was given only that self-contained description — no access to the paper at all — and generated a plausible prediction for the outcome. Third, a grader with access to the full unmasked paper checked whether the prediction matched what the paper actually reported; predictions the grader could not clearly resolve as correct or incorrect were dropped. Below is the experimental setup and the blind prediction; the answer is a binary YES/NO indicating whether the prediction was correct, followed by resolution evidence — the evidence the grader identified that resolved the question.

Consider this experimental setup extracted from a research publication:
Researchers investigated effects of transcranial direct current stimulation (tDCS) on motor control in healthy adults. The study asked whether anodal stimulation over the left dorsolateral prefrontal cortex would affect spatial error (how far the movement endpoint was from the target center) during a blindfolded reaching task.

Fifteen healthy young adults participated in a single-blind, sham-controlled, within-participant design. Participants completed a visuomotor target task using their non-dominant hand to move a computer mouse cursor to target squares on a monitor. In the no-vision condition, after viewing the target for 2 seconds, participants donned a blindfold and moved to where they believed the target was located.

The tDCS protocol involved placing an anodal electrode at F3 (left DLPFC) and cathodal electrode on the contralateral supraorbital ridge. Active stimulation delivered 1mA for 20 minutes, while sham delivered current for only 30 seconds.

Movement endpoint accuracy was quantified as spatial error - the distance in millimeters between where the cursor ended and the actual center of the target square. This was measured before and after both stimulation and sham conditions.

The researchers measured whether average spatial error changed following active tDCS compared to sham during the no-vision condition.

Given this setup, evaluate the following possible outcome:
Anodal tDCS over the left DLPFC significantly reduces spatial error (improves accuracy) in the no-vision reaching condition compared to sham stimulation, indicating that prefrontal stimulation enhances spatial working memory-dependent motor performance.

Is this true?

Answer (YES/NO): NO